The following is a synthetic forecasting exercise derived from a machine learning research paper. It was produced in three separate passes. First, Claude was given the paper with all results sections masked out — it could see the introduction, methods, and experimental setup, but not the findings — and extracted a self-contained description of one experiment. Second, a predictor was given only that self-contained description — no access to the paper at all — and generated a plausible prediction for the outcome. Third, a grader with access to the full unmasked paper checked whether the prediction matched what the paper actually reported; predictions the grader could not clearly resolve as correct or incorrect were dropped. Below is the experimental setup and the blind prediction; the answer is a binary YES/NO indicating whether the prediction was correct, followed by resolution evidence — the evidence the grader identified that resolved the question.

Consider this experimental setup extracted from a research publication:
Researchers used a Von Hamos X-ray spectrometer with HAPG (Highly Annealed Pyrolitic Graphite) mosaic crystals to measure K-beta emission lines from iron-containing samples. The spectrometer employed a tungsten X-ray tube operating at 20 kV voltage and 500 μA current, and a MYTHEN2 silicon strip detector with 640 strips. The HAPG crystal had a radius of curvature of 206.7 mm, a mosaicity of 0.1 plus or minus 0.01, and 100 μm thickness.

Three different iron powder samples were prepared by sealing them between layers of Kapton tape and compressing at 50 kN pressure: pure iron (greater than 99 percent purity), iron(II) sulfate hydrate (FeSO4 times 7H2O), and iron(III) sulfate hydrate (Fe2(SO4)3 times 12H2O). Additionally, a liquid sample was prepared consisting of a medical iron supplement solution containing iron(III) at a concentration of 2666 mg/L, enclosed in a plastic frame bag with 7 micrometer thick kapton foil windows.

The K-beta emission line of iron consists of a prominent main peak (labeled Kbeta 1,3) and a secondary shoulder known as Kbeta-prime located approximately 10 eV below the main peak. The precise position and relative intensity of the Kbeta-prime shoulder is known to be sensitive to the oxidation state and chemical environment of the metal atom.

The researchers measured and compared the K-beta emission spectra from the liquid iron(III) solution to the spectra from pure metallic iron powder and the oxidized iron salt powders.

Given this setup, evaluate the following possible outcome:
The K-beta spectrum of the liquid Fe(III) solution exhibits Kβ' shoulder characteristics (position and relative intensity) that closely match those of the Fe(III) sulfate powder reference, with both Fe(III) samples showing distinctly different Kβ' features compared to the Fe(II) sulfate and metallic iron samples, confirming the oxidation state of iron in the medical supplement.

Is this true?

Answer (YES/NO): NO